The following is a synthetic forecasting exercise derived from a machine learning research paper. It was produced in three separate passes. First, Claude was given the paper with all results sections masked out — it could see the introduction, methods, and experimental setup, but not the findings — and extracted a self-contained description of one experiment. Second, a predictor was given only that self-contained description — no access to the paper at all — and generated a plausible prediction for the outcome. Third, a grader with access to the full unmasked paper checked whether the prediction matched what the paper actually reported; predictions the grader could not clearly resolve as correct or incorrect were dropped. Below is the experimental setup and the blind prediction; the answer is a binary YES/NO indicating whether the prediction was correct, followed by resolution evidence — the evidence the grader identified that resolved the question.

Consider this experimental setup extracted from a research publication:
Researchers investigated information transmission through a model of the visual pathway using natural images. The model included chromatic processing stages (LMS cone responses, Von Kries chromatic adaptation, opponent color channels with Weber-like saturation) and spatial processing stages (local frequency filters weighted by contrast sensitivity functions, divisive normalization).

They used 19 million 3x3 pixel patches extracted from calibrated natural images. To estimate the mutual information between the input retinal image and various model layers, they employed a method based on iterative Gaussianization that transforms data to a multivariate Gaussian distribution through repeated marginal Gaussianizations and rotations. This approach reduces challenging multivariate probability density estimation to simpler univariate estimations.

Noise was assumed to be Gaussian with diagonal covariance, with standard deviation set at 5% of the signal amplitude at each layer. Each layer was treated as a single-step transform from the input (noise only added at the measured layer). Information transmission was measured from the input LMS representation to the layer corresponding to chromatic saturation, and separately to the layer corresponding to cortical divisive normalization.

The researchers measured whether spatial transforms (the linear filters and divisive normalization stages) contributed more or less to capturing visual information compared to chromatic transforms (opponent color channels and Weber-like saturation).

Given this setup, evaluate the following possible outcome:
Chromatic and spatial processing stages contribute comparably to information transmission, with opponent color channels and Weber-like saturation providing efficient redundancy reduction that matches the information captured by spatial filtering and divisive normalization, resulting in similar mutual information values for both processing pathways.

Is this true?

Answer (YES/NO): NO